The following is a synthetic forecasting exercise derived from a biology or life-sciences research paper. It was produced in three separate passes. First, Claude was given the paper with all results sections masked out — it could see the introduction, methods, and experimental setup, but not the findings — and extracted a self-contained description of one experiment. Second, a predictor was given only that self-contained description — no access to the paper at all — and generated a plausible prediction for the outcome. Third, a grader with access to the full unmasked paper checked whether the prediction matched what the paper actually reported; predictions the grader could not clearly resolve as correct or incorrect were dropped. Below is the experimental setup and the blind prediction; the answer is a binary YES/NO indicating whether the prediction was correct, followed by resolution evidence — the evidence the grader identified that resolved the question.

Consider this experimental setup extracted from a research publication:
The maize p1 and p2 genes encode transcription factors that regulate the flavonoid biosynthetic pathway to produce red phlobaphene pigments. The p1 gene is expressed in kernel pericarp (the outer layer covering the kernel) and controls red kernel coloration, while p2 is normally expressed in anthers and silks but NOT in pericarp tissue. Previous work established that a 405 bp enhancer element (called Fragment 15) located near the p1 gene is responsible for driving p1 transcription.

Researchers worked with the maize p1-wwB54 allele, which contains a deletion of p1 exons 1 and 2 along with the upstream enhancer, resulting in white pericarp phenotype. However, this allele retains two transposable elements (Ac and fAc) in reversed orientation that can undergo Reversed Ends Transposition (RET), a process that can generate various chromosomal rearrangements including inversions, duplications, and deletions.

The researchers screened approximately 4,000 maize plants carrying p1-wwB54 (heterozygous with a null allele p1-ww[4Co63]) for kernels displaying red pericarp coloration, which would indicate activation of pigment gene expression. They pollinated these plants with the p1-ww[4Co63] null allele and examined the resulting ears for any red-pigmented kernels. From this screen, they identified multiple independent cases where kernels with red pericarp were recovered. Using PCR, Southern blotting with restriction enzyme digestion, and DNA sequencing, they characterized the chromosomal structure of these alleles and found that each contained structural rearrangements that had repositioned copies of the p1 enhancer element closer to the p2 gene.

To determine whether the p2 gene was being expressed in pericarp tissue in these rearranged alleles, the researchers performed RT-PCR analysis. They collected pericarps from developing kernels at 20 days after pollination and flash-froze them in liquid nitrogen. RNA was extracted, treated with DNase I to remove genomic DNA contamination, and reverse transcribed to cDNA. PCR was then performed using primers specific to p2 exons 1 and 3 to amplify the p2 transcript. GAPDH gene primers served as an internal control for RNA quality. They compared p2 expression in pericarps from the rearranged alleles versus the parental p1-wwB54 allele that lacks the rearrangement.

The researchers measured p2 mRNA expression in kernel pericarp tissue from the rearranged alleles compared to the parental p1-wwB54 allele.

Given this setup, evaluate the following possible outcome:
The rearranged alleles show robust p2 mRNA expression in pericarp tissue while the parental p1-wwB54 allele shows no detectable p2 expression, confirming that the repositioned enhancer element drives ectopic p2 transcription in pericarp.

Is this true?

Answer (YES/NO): YES